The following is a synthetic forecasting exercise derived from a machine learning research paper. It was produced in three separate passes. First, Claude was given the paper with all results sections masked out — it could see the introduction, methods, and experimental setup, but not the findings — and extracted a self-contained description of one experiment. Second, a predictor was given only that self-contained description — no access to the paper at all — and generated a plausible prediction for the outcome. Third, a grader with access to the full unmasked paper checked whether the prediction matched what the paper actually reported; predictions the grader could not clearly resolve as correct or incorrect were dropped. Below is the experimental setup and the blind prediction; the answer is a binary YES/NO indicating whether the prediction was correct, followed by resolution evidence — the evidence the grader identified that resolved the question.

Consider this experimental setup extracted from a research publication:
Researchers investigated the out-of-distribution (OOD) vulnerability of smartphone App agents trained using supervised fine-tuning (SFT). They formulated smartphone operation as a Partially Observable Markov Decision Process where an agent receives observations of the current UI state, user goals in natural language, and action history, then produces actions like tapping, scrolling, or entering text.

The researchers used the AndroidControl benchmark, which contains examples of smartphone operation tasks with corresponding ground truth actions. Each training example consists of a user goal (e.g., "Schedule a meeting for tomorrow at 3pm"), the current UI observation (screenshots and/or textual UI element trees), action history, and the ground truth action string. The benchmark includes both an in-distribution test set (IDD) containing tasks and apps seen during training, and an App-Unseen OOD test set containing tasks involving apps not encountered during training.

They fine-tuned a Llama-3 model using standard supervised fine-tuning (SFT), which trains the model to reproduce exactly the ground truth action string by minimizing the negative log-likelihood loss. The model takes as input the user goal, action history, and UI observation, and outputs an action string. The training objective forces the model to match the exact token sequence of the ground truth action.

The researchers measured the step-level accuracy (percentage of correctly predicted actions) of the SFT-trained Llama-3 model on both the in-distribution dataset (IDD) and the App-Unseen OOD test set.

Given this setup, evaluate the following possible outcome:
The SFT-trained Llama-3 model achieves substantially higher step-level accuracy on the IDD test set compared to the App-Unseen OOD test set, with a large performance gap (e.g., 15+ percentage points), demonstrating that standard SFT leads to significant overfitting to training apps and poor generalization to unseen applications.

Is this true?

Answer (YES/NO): NO